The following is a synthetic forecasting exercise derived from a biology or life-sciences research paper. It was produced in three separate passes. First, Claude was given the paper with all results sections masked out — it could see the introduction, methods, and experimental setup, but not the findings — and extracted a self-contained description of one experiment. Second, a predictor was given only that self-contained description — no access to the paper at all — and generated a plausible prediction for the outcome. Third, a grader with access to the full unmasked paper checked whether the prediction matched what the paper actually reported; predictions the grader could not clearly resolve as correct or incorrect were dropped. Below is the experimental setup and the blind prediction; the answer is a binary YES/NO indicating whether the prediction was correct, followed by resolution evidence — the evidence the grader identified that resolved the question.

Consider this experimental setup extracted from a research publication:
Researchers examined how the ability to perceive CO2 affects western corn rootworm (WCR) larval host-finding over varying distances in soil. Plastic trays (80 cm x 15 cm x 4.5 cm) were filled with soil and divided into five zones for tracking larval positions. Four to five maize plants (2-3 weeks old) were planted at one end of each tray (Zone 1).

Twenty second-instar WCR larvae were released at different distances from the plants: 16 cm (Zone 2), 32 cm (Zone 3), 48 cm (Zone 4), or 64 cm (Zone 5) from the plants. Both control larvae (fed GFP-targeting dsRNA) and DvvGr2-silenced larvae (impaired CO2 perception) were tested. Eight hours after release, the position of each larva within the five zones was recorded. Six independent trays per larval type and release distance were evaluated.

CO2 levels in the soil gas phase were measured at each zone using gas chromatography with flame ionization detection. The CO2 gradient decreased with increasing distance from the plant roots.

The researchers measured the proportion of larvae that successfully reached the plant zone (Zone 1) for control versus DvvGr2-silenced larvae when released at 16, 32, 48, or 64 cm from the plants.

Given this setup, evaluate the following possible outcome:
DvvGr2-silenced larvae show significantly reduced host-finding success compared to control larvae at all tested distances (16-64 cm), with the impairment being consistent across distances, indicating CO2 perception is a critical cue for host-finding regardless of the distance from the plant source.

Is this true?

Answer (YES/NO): NO